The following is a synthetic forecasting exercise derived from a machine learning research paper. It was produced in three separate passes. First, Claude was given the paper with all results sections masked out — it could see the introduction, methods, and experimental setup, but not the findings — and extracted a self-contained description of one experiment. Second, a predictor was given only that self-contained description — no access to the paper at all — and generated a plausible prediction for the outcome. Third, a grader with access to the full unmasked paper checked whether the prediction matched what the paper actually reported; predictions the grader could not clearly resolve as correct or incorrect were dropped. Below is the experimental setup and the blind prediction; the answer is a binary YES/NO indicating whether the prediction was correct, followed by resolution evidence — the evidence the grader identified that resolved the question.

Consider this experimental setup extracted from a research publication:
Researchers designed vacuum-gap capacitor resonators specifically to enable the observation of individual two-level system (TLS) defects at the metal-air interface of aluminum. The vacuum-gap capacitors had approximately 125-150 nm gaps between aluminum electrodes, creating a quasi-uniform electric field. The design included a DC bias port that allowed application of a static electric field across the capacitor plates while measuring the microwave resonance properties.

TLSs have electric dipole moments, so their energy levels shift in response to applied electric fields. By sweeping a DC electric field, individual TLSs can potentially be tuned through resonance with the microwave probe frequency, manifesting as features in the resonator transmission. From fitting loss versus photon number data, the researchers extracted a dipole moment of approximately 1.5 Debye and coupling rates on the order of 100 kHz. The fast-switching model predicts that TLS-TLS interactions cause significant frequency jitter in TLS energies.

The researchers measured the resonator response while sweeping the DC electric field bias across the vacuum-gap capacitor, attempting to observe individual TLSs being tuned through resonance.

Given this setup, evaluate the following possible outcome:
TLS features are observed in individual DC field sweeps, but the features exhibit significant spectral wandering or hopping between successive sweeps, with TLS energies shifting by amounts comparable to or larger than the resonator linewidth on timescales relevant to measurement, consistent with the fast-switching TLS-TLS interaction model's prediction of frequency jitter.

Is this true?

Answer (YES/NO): NO